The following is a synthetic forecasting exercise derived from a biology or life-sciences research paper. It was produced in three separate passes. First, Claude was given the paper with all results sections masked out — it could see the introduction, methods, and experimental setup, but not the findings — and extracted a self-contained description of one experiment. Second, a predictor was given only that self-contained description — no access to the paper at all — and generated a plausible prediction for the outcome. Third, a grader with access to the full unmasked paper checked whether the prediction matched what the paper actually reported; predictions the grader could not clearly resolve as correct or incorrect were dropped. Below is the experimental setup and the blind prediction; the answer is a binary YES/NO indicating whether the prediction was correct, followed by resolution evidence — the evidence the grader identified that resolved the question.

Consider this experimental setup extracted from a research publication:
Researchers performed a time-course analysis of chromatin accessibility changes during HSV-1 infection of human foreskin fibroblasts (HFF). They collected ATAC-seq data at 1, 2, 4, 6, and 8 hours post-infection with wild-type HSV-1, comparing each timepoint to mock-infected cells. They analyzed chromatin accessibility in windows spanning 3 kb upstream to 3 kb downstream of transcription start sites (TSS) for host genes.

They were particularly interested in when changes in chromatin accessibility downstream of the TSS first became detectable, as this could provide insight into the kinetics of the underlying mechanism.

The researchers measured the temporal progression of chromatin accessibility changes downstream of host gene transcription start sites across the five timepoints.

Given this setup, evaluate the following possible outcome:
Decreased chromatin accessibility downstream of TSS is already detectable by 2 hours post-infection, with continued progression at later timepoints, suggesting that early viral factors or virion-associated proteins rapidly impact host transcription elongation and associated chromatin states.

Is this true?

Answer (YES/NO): NO